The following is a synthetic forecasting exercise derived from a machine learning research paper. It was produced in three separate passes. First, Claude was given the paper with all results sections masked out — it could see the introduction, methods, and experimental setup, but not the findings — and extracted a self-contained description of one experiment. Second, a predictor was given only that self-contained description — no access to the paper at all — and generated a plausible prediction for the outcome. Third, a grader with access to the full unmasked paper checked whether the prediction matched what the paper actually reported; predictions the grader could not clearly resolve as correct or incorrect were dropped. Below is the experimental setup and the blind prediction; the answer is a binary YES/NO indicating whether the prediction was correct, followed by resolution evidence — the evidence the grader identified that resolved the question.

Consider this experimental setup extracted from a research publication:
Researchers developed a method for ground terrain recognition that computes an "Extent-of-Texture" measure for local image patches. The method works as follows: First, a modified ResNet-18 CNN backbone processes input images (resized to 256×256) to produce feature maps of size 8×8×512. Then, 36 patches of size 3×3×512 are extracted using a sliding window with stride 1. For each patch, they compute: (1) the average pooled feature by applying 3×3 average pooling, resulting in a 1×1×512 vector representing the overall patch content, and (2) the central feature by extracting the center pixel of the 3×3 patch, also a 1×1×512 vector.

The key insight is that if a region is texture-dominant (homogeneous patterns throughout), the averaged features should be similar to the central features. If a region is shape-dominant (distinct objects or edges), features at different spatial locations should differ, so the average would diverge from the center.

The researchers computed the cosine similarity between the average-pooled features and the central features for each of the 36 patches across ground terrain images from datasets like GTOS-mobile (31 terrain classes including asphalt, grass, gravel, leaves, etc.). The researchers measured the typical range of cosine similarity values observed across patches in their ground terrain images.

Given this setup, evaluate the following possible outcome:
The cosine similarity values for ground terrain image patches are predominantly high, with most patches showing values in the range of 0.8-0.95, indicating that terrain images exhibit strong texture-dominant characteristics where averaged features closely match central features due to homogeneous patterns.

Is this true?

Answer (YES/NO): NO